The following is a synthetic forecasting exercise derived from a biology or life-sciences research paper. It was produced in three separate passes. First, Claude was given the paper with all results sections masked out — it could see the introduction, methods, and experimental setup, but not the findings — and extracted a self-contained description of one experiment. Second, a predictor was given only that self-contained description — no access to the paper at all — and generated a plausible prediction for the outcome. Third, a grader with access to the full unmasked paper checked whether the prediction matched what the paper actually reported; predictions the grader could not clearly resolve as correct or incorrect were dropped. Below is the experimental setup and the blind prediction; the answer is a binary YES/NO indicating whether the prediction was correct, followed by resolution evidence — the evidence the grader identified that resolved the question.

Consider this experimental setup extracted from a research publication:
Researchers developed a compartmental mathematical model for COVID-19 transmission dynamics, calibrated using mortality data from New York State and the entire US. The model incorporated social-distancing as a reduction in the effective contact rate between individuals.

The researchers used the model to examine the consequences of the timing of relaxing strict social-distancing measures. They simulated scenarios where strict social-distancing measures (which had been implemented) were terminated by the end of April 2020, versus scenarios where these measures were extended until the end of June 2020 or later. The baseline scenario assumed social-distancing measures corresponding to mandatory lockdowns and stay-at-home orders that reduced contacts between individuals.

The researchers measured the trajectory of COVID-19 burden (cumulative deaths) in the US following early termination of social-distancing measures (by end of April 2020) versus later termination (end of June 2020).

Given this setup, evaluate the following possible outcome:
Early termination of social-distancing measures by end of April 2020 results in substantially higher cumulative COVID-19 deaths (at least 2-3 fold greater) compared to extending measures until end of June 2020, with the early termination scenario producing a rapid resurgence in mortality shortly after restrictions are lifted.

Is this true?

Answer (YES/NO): YES